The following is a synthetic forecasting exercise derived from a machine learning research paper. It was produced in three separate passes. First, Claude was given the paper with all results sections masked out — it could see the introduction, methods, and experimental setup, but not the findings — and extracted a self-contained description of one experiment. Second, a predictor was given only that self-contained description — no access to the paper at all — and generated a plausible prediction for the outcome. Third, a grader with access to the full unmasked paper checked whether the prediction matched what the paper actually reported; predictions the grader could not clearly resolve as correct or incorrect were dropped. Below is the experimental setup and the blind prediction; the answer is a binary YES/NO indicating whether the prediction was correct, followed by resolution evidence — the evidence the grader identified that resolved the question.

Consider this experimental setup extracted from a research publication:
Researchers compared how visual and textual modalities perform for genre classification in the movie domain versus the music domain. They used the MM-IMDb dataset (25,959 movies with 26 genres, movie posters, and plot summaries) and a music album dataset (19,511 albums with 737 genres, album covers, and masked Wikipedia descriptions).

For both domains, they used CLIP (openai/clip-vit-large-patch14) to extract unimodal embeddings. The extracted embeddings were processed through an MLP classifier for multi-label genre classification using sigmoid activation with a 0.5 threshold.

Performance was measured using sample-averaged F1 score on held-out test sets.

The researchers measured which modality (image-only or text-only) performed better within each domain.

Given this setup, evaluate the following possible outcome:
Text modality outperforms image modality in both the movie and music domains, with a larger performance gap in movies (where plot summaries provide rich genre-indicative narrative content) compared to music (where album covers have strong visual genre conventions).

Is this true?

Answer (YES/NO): NO